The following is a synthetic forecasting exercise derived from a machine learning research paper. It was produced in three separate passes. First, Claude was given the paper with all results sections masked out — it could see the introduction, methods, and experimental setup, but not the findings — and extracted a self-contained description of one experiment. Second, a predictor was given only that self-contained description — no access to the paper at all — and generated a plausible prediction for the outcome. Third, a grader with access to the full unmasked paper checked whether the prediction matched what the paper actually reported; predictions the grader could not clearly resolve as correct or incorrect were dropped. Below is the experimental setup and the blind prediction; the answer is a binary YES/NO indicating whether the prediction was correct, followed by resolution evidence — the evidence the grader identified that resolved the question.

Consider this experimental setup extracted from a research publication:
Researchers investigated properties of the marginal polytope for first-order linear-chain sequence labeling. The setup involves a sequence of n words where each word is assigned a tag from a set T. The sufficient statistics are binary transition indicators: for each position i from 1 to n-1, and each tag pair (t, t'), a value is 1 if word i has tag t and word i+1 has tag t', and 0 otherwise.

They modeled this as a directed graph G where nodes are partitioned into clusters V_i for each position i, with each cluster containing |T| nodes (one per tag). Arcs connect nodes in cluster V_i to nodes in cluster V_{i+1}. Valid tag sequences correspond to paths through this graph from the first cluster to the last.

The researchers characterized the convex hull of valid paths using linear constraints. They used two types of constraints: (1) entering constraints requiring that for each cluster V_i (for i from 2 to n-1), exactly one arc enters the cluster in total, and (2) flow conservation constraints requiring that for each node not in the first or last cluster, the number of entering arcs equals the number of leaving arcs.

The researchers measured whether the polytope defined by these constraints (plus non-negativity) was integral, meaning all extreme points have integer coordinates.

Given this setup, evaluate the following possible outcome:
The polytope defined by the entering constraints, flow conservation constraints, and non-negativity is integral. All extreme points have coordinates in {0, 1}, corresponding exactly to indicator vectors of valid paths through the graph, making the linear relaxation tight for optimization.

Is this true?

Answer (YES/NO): YES